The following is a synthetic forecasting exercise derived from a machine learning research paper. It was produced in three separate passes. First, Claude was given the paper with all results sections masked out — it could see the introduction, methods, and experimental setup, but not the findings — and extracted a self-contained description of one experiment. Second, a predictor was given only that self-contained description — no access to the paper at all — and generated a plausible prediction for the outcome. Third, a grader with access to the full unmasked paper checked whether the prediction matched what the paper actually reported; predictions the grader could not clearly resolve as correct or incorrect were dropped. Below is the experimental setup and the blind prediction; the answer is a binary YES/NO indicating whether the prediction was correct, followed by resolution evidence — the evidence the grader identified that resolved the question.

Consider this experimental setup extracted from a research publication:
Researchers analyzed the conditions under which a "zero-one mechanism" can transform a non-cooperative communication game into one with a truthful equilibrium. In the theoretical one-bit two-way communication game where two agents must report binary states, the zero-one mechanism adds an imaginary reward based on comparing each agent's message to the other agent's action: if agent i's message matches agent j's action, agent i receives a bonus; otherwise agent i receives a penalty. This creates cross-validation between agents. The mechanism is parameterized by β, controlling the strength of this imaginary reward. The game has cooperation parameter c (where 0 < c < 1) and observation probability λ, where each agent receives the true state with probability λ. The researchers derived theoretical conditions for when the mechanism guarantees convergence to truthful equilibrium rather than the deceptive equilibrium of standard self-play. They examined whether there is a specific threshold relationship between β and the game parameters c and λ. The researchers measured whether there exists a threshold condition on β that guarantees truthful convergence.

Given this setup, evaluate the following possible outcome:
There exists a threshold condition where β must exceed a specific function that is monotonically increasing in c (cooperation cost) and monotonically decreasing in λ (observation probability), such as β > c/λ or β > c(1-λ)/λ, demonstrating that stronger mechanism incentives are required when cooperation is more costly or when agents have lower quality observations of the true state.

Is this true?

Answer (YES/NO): NO